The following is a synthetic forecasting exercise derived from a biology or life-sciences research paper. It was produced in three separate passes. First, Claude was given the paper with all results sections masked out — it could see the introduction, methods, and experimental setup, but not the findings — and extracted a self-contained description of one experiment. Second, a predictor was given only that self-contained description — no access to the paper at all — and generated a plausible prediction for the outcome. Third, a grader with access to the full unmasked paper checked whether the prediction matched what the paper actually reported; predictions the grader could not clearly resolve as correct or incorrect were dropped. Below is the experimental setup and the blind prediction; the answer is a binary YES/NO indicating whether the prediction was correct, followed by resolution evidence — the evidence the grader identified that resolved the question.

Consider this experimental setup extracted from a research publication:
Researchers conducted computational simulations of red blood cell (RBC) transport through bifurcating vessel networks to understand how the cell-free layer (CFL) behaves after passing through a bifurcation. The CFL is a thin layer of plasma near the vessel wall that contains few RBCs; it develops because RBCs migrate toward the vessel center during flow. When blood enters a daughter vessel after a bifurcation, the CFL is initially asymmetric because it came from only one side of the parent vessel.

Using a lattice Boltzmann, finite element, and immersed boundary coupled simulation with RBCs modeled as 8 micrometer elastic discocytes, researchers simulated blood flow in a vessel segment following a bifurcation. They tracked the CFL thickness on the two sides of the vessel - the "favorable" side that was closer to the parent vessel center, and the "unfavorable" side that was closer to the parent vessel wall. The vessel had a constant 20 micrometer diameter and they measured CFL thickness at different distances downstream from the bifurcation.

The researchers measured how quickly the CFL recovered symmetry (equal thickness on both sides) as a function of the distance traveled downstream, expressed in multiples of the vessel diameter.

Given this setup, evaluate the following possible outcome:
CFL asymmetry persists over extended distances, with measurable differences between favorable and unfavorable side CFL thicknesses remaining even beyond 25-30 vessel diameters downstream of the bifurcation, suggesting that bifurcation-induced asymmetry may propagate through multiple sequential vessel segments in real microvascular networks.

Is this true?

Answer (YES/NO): NO